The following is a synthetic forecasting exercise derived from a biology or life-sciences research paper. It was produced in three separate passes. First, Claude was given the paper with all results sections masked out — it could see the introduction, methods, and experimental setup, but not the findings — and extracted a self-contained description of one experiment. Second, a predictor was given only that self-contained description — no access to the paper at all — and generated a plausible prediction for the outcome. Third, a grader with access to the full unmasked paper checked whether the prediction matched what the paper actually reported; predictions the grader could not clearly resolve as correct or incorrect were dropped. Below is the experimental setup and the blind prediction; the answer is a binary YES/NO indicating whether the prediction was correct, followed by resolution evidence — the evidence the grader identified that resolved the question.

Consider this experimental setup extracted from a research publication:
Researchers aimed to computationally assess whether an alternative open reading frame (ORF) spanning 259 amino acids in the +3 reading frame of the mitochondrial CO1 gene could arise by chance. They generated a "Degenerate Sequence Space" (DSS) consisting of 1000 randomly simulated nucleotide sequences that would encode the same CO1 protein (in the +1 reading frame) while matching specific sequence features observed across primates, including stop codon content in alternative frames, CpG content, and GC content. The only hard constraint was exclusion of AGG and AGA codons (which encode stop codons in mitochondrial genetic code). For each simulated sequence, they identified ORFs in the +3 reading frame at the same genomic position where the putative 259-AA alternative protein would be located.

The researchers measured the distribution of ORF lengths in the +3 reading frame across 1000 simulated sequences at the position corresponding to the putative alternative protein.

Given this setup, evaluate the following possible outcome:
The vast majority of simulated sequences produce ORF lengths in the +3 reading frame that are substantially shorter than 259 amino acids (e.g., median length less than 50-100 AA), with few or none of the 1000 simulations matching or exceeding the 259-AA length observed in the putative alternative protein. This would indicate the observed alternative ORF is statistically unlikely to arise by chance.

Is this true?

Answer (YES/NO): YES